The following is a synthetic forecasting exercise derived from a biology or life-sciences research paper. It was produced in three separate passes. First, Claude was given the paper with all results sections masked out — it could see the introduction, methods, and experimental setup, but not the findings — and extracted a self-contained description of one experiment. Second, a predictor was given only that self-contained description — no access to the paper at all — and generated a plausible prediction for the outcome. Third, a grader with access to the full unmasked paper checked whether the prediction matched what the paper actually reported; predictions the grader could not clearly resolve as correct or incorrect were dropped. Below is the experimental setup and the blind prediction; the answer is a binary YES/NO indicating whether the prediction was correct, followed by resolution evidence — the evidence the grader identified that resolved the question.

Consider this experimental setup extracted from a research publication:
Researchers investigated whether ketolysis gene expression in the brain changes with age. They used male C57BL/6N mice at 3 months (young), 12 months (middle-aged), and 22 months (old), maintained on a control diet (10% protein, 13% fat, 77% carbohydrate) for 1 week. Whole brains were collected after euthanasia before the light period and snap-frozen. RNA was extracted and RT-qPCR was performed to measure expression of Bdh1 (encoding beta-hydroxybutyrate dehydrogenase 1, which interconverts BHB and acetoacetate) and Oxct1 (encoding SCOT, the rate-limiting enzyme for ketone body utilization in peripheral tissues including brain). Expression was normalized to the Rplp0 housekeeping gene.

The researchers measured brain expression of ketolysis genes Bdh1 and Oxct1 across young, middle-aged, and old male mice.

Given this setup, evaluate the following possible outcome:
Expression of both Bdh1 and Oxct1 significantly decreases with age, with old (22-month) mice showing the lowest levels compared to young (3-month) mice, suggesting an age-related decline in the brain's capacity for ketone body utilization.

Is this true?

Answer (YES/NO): NO